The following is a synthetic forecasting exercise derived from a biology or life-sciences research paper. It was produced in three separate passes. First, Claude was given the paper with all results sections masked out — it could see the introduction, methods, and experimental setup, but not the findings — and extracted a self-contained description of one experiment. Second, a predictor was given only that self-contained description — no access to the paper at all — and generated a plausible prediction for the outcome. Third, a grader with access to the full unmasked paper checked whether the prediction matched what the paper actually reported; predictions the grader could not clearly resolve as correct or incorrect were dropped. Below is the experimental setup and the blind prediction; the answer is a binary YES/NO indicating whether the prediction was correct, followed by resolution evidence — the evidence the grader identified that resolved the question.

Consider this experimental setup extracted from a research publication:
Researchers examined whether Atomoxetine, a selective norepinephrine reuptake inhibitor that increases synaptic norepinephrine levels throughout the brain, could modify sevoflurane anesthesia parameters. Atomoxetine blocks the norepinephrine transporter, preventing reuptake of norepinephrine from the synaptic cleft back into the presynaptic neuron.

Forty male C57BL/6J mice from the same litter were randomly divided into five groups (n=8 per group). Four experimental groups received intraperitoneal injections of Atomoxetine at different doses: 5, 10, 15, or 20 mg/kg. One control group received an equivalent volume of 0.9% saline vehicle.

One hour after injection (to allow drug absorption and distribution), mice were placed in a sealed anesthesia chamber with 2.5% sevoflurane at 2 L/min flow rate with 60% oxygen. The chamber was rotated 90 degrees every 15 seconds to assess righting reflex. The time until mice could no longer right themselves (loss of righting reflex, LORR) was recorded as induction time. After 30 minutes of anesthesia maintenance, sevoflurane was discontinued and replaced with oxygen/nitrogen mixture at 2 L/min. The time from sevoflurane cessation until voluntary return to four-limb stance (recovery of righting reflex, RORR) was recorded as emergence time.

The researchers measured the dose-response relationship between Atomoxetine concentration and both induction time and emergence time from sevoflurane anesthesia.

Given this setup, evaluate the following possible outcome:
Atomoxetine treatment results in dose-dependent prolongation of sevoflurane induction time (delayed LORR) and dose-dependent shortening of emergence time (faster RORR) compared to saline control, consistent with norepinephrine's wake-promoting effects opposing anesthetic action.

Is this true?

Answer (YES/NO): YES